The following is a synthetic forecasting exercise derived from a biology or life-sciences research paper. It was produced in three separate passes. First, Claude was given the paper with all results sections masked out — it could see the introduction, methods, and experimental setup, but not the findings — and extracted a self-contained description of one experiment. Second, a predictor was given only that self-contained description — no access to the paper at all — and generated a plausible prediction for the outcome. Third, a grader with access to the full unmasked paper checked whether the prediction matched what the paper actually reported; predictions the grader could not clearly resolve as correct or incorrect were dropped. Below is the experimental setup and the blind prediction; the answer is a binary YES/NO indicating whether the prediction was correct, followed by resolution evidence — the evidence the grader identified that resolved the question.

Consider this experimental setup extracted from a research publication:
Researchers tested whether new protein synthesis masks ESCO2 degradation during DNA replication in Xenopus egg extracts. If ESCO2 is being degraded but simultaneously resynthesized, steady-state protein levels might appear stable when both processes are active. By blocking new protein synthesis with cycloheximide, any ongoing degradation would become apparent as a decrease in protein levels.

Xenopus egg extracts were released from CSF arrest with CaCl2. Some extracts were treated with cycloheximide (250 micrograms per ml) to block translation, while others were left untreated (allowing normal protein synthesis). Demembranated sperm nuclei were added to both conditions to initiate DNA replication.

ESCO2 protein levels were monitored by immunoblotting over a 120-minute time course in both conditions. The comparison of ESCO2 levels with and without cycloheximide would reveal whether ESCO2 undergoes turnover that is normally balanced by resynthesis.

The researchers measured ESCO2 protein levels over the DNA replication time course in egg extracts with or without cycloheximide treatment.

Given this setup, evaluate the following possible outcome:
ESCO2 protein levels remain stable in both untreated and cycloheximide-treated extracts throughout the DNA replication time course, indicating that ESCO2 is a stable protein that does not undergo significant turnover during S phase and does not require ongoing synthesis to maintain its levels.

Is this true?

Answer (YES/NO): YES